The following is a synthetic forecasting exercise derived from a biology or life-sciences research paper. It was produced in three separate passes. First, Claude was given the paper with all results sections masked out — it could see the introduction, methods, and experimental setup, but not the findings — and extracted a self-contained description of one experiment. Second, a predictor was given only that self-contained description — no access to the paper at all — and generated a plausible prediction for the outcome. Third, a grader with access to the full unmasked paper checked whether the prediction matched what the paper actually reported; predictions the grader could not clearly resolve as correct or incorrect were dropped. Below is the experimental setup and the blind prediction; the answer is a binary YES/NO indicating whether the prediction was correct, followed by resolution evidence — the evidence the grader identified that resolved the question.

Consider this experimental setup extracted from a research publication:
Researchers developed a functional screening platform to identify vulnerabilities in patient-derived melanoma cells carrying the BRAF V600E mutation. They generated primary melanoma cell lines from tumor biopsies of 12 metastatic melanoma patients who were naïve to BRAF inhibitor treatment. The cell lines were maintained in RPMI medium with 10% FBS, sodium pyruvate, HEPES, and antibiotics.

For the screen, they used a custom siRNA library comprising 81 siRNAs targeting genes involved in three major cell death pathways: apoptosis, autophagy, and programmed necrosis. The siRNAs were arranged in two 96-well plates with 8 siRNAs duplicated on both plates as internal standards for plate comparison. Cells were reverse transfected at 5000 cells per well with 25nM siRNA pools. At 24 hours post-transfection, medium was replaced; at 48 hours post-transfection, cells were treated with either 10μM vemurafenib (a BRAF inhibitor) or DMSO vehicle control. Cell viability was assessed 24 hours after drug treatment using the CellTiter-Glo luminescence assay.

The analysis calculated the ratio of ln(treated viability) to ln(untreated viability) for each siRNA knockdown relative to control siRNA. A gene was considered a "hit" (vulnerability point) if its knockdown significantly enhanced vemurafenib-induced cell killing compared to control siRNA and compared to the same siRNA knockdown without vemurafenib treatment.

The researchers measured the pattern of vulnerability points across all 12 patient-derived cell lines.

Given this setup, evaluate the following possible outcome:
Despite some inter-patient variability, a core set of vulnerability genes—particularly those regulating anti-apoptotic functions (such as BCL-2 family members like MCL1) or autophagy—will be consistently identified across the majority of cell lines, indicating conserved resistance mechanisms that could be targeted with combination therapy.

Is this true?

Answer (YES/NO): NO